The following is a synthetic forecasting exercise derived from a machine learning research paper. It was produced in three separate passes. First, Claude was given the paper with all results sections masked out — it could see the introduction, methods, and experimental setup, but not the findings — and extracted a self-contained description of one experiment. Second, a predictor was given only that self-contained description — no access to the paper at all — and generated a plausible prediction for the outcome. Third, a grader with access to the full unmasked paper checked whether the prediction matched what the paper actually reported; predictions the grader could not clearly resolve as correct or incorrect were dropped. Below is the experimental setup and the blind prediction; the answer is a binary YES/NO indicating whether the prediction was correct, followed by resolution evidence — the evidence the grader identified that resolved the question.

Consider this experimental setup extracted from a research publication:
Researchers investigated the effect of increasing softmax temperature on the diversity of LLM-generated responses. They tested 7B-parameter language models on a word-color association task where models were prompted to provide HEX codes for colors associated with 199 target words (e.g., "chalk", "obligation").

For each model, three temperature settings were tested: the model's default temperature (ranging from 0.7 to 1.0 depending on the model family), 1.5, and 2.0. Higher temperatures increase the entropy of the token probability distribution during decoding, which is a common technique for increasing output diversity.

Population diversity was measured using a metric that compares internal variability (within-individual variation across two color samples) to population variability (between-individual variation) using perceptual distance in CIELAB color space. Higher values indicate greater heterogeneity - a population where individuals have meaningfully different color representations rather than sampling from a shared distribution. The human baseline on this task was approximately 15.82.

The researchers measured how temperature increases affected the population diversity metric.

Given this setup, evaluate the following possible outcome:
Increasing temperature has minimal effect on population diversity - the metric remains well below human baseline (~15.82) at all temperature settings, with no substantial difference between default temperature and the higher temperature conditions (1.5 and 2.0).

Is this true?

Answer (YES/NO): NO